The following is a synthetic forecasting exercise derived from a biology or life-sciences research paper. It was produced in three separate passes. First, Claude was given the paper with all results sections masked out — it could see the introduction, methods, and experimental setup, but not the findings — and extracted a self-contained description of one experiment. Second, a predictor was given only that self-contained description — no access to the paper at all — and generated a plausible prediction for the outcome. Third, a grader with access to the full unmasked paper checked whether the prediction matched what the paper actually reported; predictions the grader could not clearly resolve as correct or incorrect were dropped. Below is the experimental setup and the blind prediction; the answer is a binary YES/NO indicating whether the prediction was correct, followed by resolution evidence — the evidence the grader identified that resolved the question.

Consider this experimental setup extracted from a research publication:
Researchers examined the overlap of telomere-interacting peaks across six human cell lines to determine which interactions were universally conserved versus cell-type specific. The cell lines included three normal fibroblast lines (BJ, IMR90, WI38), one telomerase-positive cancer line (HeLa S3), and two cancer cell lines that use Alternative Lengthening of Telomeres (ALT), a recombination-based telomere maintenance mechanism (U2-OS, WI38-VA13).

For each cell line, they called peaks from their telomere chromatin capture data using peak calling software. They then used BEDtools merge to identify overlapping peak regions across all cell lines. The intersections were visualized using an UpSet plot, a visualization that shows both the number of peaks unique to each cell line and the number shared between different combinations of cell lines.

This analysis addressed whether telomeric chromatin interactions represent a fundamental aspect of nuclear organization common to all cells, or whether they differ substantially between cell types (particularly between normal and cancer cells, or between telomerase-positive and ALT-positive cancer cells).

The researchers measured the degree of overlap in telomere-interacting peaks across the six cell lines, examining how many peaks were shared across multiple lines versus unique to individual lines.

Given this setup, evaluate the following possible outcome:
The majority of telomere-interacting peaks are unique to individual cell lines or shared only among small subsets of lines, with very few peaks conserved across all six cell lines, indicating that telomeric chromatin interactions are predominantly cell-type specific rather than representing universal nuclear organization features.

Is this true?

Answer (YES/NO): YES